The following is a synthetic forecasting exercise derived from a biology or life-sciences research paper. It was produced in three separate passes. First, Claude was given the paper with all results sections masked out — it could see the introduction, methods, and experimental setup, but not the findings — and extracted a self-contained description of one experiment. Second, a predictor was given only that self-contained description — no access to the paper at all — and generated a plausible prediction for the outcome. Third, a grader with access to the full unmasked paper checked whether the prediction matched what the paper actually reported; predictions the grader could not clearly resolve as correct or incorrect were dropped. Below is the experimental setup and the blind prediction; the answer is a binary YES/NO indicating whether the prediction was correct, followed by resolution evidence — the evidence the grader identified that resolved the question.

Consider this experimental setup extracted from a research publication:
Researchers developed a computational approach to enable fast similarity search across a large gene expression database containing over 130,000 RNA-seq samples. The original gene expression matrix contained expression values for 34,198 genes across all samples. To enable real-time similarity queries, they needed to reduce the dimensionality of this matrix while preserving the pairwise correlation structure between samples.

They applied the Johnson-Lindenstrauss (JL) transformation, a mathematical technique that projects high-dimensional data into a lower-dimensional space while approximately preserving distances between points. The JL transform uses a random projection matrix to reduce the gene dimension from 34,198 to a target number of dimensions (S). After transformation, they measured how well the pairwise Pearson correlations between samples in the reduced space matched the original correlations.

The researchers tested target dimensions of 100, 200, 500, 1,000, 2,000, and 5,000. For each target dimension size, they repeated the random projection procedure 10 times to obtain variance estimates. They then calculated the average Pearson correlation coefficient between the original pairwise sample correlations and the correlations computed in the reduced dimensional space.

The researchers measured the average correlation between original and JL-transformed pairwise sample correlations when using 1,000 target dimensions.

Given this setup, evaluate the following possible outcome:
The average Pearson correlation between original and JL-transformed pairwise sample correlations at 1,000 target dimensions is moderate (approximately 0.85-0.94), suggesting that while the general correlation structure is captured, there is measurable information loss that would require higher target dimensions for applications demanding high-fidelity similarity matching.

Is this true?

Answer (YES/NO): NO